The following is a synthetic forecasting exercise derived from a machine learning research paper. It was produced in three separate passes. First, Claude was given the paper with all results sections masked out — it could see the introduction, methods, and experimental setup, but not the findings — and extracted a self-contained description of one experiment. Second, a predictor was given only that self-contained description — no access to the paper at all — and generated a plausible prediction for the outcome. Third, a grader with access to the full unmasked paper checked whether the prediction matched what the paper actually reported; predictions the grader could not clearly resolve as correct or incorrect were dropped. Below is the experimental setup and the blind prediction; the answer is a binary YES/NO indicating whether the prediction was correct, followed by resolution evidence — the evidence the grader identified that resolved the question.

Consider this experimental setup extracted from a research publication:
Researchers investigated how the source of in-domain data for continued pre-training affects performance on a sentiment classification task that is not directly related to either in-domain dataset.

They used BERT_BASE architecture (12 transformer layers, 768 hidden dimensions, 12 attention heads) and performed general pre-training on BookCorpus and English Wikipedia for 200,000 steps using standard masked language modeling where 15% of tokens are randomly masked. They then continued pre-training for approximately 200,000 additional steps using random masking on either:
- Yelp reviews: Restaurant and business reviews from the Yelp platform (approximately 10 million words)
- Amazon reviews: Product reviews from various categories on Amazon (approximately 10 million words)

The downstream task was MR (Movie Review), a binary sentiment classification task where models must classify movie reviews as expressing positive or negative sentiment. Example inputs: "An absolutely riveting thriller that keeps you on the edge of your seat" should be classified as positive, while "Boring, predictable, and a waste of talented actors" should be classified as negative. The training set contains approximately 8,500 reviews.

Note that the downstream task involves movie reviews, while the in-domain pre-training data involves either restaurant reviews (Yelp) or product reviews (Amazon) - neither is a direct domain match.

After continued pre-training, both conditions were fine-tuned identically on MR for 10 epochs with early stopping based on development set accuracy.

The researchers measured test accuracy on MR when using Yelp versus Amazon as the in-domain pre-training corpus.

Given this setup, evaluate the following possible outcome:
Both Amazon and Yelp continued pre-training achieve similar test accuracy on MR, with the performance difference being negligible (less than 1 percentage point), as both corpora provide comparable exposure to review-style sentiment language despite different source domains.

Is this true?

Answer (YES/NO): NO